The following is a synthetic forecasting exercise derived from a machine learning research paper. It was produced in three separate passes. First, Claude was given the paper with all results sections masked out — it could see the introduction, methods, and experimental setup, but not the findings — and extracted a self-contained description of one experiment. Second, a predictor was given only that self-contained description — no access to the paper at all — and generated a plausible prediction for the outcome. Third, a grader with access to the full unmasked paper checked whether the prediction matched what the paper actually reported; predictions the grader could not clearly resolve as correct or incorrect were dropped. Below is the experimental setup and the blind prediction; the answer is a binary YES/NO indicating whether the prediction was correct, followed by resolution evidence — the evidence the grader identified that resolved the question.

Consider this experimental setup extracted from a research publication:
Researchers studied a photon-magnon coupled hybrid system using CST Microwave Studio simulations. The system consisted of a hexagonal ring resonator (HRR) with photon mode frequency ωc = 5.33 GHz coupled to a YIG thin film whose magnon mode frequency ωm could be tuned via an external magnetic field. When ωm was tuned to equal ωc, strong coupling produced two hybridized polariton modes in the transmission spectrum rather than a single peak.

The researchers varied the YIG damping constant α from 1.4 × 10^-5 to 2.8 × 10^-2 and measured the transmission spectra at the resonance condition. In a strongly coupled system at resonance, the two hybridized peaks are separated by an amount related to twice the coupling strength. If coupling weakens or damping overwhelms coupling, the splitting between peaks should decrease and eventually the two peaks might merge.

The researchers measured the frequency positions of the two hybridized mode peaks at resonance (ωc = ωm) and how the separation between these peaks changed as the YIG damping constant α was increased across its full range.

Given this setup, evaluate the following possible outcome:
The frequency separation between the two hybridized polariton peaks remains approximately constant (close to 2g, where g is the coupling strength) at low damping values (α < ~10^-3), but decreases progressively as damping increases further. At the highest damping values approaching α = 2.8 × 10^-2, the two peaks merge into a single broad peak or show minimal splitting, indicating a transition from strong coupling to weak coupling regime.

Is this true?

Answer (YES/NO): YES